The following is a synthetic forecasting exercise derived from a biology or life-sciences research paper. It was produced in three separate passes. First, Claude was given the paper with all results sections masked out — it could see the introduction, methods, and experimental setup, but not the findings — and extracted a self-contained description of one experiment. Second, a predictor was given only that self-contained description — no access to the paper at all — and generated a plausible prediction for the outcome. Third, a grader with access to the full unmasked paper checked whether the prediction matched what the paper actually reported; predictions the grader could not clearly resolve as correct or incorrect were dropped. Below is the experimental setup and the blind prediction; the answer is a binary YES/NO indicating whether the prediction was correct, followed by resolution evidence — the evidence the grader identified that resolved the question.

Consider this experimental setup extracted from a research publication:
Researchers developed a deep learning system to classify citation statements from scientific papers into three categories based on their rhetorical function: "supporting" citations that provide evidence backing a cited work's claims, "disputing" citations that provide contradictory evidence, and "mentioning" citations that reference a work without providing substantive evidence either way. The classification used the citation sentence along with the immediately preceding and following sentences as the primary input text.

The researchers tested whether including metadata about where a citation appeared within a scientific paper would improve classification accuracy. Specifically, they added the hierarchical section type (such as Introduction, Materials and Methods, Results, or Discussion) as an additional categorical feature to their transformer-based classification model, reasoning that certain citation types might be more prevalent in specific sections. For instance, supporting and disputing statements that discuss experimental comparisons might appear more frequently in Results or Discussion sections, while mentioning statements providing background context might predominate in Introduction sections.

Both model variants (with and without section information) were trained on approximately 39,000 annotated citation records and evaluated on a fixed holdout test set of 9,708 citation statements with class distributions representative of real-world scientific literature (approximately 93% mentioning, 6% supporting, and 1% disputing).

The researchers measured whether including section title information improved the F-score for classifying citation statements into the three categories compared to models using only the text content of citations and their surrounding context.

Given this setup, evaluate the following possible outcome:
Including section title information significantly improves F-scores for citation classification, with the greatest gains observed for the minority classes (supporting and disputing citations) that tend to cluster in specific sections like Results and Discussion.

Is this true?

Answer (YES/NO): NO